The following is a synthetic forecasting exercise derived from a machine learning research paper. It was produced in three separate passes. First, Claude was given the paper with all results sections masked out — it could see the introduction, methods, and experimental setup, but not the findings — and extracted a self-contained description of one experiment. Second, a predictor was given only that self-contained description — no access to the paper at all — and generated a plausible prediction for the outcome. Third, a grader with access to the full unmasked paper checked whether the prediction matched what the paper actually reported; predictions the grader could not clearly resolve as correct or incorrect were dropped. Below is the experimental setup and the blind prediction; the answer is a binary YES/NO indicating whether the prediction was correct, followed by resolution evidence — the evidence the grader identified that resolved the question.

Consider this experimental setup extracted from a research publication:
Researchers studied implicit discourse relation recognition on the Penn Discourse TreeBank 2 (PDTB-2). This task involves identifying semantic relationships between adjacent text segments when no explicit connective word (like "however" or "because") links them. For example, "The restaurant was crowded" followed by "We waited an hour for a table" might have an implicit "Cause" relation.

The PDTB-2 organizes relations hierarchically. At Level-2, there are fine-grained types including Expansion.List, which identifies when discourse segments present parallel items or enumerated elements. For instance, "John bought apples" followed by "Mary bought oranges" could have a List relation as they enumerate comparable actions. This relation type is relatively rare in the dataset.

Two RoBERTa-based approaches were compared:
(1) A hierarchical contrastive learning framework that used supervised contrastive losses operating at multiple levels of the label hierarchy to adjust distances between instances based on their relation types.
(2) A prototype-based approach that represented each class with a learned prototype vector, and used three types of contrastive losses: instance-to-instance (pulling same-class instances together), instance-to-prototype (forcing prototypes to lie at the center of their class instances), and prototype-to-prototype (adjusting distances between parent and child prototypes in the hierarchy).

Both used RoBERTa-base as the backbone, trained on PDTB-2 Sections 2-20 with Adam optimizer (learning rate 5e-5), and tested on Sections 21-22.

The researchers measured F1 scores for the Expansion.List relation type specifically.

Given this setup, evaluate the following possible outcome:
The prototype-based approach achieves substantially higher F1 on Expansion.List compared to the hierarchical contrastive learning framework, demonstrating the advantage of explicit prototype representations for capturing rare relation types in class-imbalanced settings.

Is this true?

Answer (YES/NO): NO